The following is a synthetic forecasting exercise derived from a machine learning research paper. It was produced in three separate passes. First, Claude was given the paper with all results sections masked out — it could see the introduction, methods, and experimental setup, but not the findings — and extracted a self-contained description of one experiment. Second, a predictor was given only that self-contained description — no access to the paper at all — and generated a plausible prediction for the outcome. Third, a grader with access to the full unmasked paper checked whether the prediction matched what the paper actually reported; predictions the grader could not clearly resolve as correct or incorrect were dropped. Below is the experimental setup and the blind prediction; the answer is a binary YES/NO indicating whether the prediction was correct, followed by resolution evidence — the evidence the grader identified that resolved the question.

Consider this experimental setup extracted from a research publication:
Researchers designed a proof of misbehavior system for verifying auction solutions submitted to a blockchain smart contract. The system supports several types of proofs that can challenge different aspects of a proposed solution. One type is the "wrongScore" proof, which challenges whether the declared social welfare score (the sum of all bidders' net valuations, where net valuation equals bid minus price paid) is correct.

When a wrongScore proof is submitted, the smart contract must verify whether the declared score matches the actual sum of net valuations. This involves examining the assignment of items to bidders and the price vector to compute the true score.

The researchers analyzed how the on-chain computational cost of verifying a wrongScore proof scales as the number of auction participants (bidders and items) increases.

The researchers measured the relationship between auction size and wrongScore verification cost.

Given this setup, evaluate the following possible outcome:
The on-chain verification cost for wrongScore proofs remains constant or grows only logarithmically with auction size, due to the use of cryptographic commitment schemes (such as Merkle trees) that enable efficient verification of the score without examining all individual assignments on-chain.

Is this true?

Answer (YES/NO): NO